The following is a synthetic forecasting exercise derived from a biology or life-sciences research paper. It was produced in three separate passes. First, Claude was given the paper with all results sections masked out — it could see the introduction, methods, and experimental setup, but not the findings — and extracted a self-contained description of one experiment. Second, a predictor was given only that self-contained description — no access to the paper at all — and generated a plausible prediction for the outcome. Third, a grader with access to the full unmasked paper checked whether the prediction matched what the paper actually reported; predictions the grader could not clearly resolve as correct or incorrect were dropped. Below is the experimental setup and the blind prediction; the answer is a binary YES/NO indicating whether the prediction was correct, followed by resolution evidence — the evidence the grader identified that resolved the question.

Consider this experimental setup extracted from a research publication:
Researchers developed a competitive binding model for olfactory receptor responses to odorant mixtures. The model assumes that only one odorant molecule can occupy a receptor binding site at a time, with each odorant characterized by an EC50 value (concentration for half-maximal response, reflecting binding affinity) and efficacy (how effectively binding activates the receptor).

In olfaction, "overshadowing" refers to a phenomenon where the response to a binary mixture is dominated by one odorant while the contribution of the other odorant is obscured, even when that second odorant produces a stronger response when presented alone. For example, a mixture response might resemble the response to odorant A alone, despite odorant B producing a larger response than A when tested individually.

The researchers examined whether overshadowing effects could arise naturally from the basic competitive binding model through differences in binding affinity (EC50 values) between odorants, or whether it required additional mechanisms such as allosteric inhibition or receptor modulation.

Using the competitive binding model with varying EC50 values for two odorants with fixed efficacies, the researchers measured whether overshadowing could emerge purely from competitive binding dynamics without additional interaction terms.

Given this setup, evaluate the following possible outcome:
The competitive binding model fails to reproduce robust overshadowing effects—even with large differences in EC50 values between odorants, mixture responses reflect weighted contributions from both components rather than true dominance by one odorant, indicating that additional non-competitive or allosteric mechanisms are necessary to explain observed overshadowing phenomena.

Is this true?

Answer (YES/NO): NO